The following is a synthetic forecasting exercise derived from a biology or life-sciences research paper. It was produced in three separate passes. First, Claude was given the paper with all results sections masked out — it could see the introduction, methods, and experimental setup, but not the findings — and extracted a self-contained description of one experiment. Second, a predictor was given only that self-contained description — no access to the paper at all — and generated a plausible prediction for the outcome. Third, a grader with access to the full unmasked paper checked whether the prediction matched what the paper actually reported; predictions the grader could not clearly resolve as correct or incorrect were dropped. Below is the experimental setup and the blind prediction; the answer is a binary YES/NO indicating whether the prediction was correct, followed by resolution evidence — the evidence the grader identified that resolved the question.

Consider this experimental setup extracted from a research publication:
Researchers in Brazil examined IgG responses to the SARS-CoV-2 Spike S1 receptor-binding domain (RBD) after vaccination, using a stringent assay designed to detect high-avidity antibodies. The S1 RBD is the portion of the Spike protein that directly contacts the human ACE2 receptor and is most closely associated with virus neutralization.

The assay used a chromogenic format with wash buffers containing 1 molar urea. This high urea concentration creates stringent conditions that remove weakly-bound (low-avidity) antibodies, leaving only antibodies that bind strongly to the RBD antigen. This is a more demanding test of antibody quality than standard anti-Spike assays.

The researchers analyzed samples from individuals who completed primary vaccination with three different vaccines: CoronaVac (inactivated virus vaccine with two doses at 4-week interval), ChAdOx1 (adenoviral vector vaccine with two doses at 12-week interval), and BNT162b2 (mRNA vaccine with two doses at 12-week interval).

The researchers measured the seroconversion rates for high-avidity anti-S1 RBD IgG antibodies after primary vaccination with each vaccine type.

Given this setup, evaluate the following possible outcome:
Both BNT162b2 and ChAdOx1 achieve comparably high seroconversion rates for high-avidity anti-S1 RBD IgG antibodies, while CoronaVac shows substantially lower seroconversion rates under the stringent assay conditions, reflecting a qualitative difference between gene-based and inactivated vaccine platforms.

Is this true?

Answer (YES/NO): NO